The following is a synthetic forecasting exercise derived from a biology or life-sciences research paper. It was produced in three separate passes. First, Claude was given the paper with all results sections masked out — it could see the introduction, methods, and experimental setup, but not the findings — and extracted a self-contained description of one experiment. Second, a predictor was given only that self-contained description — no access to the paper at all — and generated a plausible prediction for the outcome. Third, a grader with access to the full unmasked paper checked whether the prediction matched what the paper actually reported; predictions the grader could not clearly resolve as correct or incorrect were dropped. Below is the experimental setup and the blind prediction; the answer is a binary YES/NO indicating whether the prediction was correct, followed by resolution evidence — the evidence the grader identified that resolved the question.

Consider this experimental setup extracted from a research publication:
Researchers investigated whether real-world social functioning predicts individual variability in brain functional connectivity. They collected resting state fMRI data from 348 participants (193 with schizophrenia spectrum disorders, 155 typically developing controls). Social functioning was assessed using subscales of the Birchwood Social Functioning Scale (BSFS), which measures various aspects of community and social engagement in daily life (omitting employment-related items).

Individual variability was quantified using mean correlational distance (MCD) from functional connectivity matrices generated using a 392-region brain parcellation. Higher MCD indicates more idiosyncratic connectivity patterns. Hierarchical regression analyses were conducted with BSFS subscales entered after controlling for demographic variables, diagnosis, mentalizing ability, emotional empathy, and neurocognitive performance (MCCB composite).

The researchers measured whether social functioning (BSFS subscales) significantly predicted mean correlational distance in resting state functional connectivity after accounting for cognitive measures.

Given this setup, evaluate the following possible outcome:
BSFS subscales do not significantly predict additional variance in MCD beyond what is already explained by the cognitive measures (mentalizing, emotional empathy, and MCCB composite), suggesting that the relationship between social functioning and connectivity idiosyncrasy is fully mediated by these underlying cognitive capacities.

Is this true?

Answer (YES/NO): NO